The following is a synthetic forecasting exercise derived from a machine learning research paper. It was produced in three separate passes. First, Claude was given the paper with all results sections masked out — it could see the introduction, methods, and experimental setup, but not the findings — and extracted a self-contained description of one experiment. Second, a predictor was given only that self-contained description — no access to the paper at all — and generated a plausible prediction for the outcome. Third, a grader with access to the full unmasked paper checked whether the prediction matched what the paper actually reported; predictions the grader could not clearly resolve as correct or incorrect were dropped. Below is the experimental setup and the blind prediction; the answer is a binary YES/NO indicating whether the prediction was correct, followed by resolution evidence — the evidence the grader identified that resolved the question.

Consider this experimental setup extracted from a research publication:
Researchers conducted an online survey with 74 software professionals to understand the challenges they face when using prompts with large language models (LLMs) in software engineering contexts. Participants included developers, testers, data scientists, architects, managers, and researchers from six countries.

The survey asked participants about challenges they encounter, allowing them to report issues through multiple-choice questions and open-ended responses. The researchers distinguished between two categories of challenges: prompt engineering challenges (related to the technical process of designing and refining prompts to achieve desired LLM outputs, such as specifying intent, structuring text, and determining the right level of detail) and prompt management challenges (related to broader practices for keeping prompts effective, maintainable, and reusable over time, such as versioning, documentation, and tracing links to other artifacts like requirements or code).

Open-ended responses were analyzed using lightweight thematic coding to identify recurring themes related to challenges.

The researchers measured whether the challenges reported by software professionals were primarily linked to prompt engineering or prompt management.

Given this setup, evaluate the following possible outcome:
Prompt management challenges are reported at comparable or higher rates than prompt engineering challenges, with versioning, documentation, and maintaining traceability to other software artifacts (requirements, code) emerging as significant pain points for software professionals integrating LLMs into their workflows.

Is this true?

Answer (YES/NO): NO